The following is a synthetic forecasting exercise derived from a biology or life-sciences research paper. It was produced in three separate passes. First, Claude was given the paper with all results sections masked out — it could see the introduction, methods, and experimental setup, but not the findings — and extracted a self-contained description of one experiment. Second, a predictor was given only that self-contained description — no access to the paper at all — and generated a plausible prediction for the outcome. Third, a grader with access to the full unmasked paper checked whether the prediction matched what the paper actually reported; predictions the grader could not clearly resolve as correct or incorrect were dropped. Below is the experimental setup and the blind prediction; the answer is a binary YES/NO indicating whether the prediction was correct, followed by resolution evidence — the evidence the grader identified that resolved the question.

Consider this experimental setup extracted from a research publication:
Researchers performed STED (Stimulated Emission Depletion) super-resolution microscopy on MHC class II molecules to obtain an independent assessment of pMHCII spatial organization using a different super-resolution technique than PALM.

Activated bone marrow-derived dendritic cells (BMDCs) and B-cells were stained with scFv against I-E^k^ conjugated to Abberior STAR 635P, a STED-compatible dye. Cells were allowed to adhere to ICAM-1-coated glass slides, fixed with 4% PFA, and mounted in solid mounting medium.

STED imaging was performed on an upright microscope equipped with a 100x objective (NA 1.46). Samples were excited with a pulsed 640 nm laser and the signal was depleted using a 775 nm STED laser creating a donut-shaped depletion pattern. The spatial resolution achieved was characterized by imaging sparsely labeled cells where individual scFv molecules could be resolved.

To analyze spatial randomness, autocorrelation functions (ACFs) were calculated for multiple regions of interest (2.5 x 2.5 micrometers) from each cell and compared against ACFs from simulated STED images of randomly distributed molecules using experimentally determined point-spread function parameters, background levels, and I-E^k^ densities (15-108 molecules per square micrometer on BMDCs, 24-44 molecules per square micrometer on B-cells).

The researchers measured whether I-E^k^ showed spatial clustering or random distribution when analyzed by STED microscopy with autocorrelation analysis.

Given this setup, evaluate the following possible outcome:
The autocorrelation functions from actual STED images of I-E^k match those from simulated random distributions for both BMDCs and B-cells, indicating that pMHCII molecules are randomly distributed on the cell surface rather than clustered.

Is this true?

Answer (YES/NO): YES